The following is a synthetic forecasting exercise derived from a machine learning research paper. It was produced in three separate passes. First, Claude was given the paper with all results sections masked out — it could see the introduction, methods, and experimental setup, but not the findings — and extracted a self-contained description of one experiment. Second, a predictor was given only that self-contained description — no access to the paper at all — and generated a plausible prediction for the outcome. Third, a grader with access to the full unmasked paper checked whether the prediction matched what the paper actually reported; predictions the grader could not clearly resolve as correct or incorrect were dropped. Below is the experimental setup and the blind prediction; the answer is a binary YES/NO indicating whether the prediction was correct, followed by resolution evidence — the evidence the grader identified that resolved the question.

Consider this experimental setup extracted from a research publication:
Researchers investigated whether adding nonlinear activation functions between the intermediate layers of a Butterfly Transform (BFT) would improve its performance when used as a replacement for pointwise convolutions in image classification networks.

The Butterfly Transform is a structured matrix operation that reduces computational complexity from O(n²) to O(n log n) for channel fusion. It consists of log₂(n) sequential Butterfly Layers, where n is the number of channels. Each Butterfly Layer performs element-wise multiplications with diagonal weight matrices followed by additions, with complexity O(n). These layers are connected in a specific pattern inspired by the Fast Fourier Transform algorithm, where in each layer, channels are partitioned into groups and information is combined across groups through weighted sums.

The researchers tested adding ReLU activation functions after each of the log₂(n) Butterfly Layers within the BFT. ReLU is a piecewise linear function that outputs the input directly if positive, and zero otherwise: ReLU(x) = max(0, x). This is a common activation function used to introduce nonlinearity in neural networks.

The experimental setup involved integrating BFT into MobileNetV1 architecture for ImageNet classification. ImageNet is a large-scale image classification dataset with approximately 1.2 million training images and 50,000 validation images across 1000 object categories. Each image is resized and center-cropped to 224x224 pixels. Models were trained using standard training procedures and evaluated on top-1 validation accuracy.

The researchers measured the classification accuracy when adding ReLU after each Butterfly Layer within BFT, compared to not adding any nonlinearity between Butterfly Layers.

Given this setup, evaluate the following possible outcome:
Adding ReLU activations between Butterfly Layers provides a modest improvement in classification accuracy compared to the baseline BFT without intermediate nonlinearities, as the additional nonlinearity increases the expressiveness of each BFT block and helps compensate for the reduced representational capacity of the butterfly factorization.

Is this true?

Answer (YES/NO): NO